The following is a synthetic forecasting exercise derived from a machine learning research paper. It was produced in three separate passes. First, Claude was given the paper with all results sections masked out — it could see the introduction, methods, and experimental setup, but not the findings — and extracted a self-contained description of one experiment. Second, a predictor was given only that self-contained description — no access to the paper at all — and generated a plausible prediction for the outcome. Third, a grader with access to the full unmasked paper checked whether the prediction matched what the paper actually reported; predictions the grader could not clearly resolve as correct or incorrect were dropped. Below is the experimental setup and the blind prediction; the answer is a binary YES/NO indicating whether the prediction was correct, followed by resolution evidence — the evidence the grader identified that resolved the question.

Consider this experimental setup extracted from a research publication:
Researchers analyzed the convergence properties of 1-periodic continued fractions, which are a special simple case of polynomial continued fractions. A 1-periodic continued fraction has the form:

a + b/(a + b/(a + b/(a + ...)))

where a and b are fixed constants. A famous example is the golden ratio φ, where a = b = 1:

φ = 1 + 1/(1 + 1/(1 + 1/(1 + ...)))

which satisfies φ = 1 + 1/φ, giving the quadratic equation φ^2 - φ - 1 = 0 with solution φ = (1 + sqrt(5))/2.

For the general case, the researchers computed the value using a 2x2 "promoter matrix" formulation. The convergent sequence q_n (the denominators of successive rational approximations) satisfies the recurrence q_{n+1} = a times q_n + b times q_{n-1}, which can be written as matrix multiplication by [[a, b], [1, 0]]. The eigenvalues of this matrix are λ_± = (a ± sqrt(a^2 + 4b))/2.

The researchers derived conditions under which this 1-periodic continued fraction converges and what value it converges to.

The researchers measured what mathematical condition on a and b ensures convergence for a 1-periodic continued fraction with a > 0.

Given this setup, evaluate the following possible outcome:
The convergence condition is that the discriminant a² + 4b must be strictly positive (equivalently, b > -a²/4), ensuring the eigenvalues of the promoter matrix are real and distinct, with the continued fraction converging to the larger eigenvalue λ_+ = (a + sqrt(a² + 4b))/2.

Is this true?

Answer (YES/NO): YES